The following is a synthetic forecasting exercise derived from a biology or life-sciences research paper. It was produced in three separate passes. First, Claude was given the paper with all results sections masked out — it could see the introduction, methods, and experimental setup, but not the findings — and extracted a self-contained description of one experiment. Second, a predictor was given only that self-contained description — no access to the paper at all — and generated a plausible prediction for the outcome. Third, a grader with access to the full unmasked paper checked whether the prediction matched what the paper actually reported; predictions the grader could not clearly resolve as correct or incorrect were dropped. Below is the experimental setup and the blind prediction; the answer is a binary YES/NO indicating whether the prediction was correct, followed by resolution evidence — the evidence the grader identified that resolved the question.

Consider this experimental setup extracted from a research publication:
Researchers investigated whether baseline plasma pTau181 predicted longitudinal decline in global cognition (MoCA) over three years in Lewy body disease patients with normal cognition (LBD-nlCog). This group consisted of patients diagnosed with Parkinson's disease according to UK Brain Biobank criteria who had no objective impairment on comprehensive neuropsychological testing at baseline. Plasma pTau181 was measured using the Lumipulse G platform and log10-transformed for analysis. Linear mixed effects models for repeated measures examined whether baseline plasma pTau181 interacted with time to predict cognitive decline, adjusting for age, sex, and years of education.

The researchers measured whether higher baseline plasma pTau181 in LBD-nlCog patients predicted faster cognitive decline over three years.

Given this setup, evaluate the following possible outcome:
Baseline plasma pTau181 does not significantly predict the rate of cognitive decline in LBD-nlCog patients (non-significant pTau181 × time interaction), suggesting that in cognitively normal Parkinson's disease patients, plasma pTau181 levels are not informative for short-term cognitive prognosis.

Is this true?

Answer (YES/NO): YES